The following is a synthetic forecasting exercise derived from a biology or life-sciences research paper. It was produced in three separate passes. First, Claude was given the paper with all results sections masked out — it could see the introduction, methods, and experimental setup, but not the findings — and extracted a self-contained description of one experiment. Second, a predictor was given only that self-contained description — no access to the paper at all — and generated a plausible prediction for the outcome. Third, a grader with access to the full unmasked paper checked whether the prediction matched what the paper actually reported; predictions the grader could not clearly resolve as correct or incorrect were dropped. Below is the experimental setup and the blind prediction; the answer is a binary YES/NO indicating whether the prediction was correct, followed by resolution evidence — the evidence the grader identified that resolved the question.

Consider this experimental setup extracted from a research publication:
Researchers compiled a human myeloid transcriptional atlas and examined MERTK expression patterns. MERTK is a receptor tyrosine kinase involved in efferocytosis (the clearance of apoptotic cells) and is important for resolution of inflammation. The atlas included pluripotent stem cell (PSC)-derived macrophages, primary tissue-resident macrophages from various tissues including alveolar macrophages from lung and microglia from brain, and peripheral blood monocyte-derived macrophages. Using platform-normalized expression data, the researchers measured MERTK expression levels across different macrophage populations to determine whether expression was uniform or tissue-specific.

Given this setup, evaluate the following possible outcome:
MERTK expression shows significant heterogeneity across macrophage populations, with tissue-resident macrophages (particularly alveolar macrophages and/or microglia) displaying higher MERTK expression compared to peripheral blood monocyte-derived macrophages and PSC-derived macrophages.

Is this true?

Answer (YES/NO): NO